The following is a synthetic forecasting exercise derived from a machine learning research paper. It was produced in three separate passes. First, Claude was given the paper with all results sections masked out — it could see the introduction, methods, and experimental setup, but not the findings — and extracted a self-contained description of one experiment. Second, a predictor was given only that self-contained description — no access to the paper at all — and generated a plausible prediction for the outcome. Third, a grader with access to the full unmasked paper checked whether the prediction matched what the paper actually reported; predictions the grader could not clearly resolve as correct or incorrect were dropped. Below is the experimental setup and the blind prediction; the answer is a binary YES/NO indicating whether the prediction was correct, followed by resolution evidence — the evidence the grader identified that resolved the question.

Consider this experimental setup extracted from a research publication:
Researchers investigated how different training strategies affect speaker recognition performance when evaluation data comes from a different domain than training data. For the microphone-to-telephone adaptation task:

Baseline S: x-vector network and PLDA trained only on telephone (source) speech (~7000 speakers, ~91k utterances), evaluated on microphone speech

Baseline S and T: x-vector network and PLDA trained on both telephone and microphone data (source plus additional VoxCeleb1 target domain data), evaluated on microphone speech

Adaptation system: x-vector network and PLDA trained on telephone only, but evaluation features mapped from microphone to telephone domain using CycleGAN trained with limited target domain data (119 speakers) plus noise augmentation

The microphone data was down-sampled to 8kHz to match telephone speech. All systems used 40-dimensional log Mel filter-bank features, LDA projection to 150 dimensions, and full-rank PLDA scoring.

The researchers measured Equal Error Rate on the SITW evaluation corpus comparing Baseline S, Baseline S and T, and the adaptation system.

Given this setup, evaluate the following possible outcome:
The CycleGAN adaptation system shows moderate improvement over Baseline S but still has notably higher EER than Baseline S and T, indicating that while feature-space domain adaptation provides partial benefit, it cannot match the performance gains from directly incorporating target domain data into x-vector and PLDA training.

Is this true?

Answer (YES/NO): NO